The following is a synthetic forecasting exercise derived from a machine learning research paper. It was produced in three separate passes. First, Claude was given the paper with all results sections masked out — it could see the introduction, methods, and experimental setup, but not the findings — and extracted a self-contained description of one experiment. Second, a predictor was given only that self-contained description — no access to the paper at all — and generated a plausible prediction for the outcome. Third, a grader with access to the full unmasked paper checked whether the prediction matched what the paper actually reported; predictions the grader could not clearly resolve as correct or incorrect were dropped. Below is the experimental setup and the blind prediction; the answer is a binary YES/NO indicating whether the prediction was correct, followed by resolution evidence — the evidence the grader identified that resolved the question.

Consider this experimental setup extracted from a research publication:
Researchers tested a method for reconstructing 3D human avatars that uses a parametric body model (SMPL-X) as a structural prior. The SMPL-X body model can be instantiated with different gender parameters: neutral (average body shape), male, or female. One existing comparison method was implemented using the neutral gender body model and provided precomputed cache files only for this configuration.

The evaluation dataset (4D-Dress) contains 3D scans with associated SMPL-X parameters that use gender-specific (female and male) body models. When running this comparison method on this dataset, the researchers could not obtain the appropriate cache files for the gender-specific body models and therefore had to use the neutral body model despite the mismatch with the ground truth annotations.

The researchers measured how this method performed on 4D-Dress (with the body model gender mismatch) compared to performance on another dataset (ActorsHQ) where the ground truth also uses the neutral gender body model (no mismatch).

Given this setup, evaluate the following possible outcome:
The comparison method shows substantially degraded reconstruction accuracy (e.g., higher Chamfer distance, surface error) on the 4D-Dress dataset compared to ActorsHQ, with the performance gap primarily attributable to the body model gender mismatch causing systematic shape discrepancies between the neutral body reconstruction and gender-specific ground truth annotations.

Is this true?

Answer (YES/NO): YES